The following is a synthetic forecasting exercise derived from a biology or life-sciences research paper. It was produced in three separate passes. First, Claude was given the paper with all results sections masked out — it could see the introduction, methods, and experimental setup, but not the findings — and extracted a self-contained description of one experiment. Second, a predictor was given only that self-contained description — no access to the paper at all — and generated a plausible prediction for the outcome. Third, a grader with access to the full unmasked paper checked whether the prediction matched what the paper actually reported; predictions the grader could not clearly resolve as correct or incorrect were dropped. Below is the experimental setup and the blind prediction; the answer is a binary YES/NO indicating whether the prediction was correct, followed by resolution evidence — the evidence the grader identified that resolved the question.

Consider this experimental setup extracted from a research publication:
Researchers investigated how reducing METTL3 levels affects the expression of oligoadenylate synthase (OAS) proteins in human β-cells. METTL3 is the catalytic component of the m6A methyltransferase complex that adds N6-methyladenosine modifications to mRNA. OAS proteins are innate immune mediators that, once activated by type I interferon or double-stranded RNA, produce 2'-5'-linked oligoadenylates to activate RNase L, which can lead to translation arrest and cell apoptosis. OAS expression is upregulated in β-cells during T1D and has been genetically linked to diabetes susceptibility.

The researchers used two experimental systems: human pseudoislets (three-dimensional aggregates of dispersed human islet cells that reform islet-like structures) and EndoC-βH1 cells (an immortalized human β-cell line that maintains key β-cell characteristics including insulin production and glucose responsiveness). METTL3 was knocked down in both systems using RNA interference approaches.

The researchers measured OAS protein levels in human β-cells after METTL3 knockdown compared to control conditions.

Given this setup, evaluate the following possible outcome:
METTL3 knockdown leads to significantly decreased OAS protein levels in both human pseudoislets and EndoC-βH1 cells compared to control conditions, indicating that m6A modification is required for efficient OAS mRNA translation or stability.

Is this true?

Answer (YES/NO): NO